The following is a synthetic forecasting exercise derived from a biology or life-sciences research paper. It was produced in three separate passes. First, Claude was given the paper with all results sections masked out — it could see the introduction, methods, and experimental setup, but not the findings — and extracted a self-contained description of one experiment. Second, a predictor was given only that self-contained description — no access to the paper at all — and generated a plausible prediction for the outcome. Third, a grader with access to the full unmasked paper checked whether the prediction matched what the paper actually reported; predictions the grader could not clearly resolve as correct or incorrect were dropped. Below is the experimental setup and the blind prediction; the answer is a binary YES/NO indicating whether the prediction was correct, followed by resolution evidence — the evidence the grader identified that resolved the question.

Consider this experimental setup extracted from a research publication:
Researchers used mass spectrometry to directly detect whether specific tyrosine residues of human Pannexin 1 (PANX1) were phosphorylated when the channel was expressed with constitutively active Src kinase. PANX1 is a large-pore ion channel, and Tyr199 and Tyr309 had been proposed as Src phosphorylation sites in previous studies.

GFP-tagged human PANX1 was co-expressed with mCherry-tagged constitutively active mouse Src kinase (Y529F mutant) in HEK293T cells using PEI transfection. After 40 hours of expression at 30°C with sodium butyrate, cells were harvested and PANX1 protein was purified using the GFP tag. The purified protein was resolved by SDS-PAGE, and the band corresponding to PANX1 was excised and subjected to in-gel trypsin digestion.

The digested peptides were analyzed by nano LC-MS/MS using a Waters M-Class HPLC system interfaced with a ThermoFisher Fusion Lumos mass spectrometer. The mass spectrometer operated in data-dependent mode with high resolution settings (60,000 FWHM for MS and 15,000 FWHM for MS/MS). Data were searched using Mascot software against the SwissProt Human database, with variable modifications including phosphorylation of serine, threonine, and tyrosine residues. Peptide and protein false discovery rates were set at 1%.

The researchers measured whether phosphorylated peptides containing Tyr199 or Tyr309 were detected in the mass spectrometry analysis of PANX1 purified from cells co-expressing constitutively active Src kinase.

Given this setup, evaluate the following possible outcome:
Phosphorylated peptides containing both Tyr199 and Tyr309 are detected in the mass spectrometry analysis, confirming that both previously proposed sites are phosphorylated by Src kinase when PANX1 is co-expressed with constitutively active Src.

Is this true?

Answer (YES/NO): NO